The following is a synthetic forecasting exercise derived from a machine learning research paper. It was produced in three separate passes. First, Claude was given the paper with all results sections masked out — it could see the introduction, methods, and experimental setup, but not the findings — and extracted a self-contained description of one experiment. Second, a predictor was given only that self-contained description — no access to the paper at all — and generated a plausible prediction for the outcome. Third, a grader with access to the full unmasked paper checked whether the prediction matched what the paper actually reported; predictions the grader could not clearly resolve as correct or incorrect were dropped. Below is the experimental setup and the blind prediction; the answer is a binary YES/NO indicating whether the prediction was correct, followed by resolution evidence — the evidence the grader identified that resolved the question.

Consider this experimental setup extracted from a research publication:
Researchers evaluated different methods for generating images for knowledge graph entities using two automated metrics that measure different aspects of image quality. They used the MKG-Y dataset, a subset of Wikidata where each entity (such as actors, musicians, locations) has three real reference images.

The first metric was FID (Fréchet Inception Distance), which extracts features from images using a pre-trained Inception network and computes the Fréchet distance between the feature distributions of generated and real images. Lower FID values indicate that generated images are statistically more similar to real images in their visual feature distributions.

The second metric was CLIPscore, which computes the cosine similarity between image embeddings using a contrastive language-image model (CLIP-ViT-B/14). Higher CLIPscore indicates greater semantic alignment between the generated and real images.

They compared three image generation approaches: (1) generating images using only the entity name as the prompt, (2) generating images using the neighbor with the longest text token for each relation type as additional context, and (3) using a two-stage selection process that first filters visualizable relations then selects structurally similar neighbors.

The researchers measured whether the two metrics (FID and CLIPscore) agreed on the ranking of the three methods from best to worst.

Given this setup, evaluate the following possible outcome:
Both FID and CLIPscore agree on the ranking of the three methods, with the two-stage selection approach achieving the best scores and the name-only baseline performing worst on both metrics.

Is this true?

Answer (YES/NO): NO